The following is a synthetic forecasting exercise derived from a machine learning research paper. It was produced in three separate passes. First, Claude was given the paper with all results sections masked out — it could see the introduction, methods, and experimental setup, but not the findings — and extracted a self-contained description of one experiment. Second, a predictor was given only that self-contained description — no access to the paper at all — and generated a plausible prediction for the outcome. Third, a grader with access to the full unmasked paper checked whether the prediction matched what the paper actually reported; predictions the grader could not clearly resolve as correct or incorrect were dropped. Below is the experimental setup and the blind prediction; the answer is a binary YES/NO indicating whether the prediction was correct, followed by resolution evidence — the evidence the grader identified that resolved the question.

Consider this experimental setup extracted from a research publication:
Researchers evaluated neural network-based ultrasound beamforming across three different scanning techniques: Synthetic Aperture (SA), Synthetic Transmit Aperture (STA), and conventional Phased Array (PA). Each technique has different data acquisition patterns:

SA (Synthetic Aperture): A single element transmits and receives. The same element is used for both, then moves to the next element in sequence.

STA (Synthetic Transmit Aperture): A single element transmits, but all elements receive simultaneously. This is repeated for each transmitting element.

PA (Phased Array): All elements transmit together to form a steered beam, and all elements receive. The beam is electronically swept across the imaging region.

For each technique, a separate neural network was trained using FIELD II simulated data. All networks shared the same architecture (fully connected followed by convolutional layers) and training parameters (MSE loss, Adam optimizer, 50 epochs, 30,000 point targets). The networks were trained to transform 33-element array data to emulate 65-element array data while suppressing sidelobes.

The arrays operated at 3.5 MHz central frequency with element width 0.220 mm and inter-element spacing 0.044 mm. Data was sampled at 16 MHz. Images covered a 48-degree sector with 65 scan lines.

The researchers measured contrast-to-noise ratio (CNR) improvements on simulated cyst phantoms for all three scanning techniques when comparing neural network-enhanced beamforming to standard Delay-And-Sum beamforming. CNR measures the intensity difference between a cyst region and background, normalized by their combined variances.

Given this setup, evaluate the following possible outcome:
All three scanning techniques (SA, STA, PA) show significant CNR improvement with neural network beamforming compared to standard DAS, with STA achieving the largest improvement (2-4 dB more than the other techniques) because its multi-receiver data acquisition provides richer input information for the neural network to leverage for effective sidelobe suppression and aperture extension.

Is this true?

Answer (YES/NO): NO